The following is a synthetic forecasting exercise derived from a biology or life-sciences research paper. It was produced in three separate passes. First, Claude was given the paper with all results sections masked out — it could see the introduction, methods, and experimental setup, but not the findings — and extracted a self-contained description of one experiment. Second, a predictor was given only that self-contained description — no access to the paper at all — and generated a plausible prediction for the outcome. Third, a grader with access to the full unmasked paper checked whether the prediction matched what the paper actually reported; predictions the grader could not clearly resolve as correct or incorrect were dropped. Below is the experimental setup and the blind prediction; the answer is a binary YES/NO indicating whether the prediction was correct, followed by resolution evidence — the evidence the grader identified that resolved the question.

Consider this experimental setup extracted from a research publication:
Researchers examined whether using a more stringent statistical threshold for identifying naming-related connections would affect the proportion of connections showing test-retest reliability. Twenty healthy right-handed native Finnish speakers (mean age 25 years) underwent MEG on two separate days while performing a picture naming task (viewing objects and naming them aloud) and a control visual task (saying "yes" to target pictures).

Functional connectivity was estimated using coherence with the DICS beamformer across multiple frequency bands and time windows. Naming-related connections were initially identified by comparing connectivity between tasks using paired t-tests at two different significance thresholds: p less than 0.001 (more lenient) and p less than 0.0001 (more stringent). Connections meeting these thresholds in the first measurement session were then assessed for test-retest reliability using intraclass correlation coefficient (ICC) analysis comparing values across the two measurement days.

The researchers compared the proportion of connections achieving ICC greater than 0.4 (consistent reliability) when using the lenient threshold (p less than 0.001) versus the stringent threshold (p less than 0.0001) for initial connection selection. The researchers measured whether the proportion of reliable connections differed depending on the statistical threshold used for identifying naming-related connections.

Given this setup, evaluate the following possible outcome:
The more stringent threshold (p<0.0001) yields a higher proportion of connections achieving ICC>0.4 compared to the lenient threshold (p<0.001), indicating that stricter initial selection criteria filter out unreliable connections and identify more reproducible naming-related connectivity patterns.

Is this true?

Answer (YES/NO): YES